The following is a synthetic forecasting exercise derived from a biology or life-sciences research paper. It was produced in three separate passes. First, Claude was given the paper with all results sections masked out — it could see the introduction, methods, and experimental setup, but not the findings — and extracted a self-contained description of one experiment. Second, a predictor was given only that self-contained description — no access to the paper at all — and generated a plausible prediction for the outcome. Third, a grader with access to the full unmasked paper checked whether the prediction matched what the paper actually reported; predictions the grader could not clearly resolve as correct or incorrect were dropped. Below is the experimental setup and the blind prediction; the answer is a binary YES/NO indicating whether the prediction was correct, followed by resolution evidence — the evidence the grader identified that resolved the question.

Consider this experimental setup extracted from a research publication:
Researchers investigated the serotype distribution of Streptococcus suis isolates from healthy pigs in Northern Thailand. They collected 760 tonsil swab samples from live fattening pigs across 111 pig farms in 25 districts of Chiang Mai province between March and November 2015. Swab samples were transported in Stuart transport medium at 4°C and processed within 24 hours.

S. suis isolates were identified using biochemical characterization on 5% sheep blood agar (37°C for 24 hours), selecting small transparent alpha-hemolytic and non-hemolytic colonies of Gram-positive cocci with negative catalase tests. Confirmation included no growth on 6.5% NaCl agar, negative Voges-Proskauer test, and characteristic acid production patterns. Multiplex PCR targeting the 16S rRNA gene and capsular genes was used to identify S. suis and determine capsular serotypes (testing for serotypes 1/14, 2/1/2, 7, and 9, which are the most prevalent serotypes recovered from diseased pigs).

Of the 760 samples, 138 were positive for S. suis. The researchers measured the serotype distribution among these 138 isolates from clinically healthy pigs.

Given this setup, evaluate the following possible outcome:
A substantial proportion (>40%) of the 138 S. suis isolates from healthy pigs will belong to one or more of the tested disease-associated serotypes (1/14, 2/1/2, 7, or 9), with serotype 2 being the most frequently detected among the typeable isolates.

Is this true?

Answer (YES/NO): NO